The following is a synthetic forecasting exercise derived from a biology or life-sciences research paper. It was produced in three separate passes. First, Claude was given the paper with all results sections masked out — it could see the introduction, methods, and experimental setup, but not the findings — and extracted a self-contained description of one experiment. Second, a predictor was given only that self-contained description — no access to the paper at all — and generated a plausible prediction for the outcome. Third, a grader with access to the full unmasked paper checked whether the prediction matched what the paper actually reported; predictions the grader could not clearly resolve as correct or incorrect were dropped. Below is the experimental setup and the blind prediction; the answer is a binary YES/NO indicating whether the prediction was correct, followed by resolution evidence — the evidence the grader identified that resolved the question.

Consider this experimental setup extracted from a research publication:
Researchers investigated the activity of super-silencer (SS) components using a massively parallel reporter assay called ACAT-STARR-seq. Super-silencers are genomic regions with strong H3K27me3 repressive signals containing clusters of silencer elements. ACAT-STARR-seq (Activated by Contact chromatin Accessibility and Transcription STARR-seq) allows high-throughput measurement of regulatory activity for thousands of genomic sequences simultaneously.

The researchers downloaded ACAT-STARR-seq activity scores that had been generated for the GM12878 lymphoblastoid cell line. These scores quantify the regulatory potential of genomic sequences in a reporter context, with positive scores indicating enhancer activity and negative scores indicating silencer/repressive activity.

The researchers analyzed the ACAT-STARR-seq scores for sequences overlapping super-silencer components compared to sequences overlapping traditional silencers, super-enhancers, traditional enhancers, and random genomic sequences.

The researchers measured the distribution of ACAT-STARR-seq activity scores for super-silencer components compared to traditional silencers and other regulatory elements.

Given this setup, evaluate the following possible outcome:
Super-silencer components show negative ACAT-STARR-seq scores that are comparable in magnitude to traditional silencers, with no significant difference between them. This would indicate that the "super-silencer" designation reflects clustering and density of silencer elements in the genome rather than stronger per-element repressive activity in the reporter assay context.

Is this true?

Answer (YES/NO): YES